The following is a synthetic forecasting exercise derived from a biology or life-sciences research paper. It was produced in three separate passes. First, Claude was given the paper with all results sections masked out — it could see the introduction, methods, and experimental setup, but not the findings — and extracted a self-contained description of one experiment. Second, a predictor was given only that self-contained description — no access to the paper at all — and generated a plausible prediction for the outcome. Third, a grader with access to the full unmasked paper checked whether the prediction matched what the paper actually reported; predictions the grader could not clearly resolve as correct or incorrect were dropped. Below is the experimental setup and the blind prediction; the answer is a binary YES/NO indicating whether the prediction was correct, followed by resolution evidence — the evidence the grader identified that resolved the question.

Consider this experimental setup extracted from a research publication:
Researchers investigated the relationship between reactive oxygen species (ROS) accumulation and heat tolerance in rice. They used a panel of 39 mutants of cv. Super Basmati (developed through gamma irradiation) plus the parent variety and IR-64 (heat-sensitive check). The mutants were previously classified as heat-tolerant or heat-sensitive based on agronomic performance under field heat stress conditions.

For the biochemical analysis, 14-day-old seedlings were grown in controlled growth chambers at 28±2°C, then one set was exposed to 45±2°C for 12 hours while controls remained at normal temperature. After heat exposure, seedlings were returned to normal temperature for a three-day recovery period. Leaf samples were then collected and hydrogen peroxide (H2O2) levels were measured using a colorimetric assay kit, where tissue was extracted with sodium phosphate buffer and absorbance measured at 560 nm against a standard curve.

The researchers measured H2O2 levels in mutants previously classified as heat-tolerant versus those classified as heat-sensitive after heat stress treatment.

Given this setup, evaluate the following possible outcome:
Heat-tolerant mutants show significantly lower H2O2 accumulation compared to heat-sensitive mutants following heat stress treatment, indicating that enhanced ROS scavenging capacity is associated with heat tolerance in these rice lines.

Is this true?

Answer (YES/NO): YES